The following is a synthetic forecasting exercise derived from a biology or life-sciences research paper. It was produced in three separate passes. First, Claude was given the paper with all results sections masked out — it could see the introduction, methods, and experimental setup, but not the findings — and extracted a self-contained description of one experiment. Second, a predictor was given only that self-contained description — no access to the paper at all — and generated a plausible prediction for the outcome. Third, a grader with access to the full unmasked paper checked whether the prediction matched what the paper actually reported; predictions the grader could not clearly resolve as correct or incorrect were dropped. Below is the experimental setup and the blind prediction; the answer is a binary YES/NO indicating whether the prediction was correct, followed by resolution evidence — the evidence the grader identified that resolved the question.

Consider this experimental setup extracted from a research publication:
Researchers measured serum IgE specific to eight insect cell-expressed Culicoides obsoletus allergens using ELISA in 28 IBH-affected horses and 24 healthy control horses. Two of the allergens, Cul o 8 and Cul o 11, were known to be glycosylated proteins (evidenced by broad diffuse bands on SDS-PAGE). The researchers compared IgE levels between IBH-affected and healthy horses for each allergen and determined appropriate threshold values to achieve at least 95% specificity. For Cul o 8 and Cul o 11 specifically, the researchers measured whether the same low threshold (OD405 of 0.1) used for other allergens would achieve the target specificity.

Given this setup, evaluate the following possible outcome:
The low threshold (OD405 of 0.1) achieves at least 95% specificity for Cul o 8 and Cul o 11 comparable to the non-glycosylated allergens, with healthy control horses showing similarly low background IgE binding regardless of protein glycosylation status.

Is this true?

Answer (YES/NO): NO